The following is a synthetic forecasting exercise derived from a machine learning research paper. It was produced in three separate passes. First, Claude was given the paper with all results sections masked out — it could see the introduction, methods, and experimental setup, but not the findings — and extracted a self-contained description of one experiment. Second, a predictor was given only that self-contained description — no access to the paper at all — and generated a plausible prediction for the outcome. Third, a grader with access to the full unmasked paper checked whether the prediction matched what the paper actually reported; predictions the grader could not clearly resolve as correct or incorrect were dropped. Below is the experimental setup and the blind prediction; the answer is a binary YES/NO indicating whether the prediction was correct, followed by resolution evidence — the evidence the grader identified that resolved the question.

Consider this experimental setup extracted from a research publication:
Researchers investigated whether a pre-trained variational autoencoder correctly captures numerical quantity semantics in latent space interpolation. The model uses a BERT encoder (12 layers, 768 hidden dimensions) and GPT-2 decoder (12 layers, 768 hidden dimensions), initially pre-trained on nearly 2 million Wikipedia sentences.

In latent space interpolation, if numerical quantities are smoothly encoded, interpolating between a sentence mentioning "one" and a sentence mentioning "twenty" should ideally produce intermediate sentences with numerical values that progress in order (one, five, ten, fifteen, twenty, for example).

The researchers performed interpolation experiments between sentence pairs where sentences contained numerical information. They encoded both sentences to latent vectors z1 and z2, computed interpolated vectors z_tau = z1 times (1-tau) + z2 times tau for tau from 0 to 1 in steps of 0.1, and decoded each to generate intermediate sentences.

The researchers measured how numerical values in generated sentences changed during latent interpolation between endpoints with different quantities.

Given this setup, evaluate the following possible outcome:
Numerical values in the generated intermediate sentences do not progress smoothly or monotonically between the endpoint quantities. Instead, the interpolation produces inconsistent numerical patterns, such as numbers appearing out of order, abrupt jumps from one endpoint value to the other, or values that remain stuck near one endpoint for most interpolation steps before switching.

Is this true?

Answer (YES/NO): NO